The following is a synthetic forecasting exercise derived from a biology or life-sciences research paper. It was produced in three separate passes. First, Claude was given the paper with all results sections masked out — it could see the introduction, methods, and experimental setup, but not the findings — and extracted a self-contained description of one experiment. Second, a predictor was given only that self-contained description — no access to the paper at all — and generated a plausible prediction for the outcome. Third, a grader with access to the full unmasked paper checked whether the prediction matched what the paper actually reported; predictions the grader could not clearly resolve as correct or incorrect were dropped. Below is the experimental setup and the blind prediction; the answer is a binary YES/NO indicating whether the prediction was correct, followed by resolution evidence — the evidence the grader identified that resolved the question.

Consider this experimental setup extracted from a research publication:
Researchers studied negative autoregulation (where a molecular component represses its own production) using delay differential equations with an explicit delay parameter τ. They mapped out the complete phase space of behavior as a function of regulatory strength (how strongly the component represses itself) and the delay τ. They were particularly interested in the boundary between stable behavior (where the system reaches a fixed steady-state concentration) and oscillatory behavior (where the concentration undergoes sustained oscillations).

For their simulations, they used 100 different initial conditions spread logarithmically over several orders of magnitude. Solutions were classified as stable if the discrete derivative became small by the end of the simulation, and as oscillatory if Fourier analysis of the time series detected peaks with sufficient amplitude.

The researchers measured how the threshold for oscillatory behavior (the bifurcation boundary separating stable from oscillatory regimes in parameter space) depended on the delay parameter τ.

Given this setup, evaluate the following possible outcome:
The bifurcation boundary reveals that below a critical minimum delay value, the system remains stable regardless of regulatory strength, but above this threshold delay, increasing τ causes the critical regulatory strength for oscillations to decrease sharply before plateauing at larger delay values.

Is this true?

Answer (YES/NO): YES